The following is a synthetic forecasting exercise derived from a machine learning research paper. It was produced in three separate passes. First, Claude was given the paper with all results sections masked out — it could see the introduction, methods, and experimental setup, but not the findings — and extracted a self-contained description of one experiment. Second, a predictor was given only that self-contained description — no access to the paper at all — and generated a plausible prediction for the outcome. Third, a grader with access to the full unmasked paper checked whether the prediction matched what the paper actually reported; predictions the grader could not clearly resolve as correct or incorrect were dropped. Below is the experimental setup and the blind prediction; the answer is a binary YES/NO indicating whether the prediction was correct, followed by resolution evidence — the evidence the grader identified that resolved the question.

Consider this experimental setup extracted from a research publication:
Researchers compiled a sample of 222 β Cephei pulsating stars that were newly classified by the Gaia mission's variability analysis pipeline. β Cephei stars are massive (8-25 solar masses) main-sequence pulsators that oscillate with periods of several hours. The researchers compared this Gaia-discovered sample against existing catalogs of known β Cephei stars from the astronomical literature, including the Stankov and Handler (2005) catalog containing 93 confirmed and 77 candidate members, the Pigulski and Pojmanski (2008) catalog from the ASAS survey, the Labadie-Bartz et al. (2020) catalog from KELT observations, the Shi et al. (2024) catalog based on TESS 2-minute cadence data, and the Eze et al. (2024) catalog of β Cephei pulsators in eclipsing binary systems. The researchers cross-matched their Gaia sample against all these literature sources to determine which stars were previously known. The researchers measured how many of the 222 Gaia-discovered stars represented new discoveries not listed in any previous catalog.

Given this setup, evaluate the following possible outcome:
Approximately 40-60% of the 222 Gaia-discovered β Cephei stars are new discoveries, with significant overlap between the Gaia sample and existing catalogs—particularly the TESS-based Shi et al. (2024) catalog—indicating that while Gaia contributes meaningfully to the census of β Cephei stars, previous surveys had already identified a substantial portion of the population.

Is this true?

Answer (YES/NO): NO